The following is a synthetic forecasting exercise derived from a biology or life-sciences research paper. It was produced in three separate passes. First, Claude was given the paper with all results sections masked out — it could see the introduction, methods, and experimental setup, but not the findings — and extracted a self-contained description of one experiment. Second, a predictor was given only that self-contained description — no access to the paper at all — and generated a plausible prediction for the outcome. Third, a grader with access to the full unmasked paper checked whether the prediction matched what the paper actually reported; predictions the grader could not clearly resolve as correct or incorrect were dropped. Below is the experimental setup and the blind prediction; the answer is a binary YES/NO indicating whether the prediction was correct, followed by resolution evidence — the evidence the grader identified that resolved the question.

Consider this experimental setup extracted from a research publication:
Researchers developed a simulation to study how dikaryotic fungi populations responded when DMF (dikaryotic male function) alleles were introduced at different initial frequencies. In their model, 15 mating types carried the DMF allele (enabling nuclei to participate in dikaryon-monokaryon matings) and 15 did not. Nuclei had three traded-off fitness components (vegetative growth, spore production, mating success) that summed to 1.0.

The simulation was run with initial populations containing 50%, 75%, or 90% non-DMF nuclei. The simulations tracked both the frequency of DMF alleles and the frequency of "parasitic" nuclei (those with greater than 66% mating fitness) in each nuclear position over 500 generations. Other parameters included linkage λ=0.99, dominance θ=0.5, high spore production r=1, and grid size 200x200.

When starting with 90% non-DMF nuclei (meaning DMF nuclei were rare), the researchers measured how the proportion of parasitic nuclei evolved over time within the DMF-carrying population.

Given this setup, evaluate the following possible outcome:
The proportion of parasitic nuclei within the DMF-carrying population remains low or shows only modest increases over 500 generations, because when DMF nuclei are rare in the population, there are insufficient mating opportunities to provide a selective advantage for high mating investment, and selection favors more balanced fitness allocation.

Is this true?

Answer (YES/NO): NO